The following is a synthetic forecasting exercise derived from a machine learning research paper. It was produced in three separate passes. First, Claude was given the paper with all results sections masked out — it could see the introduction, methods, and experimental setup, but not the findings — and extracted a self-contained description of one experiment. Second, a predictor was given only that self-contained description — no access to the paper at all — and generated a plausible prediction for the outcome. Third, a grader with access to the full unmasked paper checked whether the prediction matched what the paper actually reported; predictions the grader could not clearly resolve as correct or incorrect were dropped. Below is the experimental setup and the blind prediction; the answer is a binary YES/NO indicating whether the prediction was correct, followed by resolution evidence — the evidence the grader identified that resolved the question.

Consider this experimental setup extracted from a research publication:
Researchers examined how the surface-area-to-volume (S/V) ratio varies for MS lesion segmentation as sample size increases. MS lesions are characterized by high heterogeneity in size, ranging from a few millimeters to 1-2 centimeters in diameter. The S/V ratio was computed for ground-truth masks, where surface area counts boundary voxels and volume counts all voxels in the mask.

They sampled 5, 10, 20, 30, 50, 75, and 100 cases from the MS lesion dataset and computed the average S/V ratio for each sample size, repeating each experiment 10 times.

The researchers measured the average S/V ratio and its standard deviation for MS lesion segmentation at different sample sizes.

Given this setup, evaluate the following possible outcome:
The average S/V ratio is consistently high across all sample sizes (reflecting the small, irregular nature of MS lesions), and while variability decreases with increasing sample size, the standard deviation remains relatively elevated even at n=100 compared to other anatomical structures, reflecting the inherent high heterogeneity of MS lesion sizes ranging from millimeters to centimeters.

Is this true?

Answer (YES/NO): YES